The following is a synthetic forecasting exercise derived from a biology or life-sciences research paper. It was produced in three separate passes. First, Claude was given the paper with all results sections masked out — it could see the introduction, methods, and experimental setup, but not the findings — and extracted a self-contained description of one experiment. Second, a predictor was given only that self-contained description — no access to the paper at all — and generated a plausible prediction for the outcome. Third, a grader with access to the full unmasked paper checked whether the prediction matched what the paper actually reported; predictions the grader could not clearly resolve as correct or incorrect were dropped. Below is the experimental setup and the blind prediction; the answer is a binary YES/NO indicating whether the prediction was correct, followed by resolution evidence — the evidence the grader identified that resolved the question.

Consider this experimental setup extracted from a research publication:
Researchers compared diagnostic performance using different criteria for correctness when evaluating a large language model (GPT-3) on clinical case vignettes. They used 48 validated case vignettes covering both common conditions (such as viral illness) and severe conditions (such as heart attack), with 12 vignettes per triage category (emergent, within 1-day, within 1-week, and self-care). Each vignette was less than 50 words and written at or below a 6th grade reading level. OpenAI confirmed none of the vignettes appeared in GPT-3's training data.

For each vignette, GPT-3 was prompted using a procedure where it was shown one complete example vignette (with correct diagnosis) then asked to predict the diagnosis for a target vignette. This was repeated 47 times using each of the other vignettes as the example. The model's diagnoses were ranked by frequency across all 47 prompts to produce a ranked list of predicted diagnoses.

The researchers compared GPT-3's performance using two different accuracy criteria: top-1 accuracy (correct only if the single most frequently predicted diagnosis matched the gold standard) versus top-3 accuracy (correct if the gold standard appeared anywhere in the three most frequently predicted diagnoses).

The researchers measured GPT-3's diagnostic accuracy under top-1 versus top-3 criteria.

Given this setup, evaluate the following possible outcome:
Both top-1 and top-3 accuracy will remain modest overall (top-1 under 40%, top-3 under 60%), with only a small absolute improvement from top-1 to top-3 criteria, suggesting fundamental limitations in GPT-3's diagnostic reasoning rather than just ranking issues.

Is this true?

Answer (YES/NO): NO